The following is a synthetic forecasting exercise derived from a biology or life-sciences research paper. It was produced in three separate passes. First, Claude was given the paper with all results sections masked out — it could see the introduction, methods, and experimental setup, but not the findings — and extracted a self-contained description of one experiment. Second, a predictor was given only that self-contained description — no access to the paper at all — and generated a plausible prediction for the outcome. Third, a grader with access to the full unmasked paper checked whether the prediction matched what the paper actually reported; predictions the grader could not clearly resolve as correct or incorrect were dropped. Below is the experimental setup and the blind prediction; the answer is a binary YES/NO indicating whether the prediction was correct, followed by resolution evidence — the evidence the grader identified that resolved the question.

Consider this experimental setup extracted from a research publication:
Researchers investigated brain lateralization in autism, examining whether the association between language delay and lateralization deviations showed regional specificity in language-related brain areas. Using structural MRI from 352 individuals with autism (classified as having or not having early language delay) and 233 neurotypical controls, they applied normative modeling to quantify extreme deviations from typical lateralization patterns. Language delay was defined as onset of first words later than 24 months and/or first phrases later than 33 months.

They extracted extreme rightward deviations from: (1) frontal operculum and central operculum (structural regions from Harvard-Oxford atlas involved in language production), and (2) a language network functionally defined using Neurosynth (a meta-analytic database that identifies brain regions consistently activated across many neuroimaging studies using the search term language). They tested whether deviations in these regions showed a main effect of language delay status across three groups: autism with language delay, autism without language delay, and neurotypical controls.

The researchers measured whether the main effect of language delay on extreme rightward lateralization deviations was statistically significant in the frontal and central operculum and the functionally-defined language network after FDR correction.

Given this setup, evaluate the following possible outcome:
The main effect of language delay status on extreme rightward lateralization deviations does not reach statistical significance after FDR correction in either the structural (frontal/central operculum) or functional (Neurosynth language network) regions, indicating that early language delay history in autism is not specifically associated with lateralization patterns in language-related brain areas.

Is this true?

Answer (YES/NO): NO